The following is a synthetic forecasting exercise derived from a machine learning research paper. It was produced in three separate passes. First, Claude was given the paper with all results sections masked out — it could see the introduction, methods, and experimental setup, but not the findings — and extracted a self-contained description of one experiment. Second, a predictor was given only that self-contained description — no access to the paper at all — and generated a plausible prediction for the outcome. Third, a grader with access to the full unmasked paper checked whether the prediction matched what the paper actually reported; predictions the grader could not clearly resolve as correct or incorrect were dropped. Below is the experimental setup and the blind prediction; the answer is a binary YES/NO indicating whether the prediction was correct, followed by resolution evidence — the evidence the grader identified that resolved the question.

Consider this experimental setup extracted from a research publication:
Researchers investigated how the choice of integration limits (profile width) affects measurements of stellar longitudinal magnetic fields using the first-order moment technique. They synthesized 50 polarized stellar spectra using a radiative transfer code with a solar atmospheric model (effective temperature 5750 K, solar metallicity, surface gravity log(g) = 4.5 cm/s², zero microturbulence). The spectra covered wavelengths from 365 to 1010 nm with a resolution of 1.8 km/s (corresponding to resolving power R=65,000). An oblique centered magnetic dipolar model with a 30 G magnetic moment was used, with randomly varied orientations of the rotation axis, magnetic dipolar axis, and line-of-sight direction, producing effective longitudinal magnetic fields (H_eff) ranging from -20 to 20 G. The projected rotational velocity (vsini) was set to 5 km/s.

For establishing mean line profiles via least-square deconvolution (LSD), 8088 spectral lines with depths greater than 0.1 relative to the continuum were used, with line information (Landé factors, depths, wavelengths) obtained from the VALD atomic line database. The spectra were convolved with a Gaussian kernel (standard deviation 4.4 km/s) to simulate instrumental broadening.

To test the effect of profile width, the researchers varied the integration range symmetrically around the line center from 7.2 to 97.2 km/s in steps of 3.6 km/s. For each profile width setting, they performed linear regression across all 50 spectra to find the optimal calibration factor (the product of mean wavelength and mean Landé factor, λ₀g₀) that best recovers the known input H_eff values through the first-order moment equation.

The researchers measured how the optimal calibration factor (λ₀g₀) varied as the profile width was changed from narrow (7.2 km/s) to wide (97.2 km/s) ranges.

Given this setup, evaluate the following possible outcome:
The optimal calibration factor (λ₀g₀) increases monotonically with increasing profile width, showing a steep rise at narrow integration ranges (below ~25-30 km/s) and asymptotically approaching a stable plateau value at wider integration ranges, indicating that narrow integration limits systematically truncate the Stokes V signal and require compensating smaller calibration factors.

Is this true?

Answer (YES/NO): NO